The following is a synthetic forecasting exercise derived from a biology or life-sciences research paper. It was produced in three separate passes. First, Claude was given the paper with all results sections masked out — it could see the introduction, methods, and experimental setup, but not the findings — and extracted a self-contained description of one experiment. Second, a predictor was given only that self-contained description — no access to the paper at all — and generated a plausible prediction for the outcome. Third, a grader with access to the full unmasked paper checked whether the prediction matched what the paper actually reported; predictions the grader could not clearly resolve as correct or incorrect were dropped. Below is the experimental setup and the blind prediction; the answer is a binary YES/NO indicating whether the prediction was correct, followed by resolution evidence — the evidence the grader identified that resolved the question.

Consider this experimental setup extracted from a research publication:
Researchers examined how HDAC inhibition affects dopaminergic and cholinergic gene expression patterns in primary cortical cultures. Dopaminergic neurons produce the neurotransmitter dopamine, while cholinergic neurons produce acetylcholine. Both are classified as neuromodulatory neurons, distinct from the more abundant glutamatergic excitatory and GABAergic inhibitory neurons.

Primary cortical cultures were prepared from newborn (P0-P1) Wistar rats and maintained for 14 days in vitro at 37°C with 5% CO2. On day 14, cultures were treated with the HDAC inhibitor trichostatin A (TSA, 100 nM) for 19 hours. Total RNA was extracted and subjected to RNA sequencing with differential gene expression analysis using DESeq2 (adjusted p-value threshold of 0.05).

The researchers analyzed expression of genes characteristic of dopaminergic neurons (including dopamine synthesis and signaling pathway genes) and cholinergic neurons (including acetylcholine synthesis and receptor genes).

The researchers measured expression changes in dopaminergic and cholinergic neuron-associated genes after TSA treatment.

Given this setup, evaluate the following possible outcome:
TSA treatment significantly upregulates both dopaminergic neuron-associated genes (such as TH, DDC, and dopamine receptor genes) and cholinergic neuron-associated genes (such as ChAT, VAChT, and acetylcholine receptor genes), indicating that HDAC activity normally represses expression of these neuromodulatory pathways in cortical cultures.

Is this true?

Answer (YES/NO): NO